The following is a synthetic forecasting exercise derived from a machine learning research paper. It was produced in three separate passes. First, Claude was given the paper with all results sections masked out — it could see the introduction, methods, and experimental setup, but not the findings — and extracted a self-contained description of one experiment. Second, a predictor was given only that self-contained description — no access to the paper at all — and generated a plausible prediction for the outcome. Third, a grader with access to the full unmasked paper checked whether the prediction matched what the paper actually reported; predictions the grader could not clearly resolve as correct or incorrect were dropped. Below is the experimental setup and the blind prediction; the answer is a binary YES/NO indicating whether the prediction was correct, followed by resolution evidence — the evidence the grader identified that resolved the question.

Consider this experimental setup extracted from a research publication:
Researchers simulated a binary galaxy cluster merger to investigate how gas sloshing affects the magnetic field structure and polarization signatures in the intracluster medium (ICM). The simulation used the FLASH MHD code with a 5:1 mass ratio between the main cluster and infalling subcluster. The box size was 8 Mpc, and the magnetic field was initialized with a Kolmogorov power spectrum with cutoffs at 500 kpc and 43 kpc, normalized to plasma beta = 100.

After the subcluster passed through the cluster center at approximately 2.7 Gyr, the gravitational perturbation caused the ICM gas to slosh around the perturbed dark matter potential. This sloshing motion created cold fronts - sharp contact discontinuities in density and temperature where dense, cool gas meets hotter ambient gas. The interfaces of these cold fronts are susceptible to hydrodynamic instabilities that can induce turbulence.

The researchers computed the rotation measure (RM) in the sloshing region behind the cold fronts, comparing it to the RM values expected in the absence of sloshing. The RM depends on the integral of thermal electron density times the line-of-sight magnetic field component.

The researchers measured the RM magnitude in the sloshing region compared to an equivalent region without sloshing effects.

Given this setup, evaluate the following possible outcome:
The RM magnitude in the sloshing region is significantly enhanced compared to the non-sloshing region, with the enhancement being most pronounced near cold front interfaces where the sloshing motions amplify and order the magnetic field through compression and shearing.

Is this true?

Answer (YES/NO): NO